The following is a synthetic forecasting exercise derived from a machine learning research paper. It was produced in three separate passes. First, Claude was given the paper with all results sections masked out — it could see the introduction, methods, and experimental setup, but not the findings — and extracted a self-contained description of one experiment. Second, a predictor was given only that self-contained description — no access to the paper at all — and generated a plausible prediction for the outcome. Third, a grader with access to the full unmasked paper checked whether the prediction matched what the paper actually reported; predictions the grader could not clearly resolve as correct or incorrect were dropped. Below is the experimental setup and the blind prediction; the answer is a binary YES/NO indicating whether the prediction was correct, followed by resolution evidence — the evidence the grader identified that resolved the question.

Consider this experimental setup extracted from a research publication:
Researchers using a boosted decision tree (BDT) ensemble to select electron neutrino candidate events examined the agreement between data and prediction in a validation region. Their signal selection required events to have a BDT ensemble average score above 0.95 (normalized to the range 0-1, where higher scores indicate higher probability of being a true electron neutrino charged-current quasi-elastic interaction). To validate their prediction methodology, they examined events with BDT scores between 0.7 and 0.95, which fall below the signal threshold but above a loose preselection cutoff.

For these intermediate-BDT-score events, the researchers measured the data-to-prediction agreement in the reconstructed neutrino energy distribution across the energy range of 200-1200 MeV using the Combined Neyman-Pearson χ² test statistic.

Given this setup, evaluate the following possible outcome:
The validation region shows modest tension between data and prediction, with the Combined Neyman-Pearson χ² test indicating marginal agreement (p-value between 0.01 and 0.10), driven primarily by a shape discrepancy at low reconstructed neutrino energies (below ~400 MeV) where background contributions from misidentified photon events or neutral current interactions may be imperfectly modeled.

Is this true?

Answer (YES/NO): NO